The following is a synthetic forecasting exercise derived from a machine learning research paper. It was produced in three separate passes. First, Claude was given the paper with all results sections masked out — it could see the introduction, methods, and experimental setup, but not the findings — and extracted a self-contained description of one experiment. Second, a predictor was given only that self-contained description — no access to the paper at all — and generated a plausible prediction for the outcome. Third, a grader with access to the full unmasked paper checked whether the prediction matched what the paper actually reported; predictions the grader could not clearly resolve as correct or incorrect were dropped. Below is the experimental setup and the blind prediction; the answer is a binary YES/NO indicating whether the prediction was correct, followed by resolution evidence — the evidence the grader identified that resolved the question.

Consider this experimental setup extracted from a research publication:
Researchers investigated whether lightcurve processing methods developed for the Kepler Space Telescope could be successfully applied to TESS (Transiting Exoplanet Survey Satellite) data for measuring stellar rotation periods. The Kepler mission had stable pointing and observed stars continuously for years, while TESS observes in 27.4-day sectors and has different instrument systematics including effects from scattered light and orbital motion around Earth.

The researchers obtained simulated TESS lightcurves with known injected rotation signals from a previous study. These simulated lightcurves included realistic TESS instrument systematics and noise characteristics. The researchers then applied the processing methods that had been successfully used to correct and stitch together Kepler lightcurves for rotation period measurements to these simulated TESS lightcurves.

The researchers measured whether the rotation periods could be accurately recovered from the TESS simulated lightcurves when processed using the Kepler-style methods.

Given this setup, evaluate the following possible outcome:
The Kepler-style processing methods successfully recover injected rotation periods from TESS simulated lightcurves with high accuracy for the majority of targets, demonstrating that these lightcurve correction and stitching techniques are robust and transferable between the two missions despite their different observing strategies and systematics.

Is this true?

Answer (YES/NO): NO